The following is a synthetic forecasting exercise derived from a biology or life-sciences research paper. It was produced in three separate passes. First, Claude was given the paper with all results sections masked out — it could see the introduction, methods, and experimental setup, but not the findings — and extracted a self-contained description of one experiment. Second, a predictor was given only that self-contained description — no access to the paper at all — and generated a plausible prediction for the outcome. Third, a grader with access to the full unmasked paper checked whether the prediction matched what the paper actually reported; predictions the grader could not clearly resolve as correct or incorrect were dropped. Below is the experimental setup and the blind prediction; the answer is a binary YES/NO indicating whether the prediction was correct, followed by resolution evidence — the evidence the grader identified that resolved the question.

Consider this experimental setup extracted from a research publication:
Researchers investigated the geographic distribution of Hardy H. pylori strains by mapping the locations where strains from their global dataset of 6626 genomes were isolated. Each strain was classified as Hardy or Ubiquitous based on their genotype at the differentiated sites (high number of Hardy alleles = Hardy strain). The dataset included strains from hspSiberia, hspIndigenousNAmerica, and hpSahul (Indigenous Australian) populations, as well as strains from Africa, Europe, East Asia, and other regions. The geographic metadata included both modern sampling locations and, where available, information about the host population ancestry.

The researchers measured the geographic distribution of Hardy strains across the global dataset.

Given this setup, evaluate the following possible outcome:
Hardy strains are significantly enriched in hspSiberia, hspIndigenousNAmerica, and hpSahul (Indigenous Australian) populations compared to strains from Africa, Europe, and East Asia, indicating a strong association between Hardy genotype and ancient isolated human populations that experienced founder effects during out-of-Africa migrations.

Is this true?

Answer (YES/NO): NO